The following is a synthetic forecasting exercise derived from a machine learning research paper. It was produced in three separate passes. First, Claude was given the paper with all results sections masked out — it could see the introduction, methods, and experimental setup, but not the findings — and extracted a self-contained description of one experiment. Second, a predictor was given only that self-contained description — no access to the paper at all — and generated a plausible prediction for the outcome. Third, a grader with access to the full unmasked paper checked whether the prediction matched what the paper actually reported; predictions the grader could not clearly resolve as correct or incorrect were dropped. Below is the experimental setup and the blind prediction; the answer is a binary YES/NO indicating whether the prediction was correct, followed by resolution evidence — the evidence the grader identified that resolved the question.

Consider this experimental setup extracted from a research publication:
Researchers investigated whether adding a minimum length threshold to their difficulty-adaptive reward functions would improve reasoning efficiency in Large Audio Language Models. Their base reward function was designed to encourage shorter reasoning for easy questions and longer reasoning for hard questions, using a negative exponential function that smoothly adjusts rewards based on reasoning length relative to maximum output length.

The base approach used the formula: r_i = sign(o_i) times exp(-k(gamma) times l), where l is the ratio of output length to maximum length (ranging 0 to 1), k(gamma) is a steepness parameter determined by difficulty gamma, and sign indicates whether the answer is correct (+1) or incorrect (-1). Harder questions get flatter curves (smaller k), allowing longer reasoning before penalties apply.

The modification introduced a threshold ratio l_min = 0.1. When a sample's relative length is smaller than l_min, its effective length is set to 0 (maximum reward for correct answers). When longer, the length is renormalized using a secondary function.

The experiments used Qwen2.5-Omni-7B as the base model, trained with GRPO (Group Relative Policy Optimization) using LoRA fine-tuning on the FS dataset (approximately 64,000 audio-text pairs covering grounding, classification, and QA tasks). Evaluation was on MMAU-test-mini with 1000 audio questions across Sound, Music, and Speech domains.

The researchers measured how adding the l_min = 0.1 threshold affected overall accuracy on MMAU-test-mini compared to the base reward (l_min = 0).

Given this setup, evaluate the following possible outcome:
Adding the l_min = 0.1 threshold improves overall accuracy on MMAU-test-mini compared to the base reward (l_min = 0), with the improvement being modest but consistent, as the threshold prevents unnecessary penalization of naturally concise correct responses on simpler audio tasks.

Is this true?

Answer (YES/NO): NO